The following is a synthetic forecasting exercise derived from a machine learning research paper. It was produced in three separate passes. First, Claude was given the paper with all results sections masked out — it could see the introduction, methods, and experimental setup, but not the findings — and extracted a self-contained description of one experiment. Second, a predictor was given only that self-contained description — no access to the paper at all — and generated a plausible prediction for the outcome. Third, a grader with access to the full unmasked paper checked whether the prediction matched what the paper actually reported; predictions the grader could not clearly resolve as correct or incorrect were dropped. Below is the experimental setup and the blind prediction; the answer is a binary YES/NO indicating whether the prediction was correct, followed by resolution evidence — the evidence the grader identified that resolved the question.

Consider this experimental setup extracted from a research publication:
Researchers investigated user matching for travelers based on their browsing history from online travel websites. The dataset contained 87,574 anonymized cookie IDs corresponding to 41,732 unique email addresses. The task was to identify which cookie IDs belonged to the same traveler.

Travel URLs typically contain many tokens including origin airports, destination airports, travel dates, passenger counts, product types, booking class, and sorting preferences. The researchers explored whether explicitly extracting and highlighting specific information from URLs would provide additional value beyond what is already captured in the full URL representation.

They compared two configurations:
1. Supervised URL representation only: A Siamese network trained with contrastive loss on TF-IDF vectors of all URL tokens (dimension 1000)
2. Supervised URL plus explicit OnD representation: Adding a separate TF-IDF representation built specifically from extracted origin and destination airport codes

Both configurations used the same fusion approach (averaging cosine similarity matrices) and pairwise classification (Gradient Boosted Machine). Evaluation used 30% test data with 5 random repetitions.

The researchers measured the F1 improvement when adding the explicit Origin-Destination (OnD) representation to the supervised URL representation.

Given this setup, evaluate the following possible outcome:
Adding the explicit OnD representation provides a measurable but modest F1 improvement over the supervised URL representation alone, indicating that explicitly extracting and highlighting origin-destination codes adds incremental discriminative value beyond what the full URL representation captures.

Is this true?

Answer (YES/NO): YES